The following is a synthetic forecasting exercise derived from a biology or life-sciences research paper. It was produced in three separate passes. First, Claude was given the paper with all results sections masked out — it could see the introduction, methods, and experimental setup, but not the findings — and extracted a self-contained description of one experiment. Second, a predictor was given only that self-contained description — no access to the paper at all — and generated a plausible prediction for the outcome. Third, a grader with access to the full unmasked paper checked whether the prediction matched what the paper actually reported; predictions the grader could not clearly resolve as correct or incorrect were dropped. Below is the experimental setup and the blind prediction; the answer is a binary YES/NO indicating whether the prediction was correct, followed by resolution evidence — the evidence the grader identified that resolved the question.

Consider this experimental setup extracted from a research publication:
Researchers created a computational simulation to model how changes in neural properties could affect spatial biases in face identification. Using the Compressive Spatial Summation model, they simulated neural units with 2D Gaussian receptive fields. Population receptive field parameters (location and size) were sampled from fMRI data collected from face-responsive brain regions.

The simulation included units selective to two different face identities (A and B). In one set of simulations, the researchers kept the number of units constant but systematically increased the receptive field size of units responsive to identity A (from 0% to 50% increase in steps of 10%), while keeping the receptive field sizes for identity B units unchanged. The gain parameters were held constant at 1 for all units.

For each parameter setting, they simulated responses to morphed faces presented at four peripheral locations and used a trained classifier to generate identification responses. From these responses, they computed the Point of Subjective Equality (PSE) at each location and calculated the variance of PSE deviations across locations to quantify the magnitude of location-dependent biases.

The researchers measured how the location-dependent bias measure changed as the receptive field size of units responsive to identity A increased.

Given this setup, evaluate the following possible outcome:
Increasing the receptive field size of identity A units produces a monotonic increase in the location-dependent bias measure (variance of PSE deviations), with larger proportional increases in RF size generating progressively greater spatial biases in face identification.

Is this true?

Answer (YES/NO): NO